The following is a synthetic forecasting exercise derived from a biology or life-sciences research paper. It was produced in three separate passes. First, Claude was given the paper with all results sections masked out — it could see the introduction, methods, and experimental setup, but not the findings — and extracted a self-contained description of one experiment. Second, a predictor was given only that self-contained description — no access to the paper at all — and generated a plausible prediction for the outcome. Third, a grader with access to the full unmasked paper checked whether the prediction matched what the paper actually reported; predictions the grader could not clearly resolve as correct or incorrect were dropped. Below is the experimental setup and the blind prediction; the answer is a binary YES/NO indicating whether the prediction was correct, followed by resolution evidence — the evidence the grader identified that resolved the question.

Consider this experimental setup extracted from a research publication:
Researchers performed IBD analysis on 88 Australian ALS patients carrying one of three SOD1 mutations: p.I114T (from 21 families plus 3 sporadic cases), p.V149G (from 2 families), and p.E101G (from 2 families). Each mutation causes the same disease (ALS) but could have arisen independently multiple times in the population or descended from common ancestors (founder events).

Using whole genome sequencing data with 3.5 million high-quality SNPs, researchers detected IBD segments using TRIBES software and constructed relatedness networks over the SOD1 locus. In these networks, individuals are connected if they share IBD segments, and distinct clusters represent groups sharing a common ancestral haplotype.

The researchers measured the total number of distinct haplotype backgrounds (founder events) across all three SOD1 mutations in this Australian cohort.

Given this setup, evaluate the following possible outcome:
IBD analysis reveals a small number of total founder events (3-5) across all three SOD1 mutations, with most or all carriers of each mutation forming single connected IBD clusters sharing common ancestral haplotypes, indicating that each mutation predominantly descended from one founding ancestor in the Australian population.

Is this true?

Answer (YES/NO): NO